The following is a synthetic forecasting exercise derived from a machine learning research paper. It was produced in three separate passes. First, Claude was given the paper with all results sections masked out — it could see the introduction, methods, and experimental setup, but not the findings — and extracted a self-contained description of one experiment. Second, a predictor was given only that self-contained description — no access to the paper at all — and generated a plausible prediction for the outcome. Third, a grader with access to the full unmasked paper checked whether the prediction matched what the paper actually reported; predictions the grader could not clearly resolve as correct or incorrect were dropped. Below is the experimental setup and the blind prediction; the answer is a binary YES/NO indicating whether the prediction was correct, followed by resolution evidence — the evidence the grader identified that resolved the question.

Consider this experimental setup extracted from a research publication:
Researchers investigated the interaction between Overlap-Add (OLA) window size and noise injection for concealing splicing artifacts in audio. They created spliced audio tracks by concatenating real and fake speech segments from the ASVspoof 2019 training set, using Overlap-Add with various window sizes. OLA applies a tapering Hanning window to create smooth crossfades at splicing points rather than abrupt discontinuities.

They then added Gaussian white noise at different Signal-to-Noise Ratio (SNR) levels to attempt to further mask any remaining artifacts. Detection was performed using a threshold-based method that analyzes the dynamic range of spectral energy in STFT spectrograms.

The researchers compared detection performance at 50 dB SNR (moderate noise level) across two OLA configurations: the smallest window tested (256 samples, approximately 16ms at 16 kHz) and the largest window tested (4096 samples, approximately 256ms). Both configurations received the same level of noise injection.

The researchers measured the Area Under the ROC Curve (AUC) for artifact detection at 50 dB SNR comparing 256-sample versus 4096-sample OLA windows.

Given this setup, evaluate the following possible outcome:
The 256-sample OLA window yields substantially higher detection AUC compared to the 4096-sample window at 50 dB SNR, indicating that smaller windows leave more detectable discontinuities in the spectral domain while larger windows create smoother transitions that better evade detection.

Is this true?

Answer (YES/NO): YES